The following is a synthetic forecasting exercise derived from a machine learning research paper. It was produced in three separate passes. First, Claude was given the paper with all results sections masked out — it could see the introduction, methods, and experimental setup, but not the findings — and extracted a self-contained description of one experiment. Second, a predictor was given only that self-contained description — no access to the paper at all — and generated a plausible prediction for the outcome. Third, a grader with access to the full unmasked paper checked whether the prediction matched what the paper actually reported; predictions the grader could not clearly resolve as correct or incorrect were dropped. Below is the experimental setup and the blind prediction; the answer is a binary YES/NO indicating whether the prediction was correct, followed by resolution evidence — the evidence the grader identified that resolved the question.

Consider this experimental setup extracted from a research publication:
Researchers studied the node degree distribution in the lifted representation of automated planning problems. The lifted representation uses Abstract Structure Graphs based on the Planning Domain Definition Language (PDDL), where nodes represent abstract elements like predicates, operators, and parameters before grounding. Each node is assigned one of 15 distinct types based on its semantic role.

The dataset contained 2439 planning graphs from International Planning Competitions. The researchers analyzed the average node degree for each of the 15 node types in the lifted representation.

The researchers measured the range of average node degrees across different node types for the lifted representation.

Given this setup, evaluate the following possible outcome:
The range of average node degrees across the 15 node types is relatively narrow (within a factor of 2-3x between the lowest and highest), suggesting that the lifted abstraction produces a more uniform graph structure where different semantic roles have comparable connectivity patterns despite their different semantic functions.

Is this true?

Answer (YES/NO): NO